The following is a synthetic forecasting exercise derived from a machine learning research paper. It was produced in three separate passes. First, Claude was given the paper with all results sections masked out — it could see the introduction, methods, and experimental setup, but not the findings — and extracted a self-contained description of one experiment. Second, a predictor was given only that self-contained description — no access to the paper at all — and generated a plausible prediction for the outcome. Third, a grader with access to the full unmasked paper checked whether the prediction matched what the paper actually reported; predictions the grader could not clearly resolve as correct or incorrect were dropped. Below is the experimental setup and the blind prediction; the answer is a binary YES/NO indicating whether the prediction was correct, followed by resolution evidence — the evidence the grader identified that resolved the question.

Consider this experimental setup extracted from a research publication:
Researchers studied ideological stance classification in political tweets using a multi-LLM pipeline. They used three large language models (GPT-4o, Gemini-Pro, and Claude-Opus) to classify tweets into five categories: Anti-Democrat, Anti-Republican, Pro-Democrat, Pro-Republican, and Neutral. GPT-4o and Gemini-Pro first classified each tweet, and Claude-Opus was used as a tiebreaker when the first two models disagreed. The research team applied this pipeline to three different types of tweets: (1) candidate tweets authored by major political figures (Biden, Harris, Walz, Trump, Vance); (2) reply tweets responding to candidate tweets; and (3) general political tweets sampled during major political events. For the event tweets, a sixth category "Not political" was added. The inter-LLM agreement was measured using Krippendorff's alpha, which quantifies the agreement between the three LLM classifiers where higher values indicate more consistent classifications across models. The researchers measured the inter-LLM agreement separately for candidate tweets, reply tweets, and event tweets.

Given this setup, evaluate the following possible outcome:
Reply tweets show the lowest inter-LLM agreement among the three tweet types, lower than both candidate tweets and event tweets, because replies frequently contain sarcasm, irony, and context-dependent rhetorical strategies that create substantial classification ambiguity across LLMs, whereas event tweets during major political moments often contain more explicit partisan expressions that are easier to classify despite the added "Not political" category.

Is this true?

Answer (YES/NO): NO